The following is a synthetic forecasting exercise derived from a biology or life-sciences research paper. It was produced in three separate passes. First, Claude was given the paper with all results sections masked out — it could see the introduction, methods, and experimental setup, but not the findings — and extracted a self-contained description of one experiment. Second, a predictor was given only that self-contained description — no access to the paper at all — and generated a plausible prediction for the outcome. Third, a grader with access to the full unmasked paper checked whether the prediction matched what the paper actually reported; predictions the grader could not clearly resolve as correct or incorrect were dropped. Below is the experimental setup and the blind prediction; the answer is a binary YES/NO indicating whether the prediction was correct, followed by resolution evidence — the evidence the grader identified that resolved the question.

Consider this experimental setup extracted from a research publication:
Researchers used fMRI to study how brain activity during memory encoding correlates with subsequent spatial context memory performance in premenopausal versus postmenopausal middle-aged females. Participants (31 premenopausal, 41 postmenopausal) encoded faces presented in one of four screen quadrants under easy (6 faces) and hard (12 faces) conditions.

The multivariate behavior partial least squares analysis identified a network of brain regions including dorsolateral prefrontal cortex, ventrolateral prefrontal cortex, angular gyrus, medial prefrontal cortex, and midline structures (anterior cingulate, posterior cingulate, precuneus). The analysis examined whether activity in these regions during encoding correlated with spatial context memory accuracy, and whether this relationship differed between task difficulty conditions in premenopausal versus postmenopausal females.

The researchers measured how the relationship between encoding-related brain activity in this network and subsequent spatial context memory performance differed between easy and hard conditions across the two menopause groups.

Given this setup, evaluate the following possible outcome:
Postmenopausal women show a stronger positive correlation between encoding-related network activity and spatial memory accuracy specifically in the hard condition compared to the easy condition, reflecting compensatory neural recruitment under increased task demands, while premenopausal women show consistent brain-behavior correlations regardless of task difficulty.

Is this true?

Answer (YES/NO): NO